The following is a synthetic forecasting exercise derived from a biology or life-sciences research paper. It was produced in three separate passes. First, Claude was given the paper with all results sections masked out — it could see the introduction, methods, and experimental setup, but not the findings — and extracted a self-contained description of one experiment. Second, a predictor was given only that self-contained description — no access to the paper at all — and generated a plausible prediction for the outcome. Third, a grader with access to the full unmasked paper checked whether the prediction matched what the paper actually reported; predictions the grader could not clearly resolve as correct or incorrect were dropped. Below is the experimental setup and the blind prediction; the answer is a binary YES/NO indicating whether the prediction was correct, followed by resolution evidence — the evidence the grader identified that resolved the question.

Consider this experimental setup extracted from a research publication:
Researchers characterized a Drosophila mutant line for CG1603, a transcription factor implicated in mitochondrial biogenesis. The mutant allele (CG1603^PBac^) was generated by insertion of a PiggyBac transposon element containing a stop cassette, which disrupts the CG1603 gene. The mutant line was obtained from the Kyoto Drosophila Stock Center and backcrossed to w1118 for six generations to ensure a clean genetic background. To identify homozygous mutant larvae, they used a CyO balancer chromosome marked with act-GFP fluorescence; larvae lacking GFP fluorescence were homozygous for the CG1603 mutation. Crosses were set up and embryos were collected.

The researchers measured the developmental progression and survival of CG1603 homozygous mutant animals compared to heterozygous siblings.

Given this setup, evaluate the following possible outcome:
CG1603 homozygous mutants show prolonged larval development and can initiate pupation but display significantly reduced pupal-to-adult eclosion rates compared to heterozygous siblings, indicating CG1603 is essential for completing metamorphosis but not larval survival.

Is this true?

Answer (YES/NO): NO